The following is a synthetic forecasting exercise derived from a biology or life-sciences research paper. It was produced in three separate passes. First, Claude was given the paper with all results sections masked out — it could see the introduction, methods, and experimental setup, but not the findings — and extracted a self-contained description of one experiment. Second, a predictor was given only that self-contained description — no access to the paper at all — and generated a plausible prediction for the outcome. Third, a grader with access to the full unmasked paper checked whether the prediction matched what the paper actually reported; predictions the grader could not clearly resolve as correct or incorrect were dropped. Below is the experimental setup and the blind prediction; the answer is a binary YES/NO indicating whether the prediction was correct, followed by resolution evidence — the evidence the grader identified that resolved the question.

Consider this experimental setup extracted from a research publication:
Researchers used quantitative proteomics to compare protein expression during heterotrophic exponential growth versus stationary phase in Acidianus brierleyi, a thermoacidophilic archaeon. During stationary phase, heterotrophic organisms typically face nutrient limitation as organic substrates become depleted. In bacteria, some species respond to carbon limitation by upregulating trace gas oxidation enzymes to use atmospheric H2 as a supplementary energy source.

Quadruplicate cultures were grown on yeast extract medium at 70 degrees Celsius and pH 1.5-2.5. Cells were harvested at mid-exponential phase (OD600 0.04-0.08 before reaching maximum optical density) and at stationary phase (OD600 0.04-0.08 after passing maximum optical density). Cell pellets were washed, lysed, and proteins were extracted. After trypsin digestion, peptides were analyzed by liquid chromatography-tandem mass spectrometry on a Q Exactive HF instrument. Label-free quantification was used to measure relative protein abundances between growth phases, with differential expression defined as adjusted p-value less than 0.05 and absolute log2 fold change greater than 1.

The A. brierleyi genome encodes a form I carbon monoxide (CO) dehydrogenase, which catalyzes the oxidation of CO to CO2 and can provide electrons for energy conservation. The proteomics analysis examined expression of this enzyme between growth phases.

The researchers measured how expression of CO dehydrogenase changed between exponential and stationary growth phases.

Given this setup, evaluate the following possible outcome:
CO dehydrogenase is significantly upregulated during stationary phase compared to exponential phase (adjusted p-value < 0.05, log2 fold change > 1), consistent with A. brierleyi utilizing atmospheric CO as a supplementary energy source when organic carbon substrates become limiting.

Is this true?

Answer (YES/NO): YES